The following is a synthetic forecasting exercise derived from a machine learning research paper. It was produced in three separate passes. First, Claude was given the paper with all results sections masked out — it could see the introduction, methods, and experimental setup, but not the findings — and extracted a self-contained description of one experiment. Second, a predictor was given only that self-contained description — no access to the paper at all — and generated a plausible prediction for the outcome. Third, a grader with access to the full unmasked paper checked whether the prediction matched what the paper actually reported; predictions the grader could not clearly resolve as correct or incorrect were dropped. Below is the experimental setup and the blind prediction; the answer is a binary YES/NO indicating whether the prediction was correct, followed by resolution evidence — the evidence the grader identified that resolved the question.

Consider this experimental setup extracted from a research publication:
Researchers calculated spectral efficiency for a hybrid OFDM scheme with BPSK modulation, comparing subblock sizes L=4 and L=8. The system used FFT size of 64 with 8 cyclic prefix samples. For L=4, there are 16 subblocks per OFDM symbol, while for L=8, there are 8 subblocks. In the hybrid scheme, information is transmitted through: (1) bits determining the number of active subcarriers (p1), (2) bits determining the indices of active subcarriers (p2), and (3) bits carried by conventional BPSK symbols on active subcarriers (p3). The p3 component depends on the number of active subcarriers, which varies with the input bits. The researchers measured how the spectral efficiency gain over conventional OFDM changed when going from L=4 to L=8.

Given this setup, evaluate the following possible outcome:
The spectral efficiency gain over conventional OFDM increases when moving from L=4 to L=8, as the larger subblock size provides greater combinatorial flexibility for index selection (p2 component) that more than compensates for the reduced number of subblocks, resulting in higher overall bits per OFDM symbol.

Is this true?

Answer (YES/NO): YES